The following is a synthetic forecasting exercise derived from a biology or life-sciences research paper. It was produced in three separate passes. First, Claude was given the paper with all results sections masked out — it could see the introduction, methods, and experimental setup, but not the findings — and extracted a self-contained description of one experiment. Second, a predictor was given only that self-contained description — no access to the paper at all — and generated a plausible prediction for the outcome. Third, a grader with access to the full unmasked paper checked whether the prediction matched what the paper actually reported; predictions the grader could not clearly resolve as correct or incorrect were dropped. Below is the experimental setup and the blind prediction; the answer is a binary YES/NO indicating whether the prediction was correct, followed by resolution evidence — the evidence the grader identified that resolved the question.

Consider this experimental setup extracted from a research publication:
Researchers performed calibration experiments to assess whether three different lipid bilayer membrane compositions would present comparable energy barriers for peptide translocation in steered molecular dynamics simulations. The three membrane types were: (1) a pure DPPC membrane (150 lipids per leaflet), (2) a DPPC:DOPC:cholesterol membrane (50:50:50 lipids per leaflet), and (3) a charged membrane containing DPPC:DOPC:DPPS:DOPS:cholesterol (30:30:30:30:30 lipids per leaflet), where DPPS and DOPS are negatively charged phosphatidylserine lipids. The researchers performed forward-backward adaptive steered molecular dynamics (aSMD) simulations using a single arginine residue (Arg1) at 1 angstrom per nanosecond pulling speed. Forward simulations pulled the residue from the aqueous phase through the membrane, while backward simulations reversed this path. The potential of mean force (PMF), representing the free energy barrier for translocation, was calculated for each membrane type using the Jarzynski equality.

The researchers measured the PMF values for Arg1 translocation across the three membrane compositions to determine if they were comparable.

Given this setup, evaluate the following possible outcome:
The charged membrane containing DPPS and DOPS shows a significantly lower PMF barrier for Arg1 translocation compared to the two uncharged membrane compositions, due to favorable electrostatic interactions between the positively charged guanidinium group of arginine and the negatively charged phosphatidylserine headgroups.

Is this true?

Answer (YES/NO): NO